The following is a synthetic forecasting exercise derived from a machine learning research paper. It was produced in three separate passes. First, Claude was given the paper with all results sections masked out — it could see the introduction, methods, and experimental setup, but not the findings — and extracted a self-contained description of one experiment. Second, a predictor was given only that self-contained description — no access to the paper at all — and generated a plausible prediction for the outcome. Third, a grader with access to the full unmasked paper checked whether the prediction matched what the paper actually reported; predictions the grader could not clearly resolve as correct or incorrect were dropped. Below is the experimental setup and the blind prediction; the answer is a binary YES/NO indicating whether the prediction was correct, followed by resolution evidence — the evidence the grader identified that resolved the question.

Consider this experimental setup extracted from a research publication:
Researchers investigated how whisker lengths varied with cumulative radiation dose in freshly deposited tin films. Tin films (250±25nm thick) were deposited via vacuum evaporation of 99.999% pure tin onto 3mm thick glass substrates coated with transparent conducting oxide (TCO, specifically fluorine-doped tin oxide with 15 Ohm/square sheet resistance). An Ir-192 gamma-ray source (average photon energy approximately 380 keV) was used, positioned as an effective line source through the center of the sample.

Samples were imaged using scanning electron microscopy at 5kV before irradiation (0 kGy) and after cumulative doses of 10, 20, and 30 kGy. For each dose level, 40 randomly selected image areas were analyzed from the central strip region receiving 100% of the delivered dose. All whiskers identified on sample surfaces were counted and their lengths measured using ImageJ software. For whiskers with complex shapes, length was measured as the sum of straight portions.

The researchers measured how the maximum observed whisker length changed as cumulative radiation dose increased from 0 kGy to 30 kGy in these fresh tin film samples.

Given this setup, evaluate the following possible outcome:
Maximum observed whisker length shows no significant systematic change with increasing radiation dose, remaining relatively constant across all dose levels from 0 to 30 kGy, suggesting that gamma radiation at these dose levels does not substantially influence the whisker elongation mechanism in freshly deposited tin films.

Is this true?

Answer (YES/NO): NO